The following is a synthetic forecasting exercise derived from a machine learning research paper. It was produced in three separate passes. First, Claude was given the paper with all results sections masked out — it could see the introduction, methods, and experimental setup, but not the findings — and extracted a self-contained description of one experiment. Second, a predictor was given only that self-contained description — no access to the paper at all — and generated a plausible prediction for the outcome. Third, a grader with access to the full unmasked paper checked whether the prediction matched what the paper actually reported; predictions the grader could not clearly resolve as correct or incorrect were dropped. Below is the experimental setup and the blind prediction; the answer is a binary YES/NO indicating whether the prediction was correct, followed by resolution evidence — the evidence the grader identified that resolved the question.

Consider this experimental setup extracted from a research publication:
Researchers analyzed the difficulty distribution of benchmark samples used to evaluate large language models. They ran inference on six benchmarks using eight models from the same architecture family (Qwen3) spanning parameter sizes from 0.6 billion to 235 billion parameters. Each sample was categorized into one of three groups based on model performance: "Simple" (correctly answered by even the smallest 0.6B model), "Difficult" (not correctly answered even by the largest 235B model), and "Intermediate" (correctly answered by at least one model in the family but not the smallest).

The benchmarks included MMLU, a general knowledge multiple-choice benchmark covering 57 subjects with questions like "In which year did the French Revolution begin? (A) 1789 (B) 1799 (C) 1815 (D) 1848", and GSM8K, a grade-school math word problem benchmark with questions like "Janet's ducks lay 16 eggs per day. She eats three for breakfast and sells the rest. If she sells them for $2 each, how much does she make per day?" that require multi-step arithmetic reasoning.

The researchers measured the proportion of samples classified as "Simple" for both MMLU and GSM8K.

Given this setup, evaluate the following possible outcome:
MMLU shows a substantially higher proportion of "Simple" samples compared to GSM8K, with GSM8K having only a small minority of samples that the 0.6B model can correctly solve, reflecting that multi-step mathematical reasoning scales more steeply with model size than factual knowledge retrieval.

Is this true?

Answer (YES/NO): NO